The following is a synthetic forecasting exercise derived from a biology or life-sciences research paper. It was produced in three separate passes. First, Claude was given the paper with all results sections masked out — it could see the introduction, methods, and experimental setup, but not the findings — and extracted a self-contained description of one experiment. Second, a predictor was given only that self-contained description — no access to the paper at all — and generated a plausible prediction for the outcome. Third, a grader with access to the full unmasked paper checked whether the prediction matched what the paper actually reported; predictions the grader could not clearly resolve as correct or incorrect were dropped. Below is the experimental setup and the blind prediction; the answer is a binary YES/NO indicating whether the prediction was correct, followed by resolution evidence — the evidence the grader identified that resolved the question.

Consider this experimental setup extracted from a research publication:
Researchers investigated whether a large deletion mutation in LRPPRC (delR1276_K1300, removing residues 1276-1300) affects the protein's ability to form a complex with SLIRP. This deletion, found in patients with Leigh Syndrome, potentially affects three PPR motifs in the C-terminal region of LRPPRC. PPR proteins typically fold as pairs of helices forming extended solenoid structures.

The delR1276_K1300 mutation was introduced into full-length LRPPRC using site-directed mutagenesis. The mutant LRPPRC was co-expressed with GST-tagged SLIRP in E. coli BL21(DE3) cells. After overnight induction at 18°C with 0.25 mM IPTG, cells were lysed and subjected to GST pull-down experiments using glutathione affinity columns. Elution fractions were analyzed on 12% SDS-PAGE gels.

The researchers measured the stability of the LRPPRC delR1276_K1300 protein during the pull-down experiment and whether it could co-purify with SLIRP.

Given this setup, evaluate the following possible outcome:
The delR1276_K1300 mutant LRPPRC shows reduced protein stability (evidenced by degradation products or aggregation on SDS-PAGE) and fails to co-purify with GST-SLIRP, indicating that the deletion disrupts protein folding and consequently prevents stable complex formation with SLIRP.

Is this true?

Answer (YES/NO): NO